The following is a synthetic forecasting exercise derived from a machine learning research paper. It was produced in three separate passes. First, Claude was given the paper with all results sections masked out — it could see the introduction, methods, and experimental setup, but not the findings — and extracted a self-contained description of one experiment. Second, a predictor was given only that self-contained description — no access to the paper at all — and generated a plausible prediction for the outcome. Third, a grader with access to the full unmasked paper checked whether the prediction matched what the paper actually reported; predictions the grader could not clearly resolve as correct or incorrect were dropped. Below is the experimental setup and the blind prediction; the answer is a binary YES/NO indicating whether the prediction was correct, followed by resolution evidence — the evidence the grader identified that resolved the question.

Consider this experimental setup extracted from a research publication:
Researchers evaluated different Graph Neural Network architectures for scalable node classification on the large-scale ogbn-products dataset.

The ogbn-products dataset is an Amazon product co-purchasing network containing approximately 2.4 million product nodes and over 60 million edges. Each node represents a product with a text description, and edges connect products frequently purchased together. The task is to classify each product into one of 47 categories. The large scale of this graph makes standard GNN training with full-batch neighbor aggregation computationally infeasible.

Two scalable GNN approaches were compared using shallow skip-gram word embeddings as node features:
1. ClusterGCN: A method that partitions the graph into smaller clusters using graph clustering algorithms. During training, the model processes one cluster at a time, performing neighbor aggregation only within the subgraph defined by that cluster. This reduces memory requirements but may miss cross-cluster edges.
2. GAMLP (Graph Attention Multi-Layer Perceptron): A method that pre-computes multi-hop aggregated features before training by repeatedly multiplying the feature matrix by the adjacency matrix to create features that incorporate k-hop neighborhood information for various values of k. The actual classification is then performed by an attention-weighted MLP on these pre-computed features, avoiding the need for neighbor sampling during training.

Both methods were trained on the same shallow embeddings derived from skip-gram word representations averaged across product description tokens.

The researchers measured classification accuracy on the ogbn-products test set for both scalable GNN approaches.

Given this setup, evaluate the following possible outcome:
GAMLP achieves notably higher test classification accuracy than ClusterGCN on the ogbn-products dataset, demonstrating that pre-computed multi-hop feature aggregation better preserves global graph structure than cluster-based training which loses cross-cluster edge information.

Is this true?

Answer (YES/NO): YES